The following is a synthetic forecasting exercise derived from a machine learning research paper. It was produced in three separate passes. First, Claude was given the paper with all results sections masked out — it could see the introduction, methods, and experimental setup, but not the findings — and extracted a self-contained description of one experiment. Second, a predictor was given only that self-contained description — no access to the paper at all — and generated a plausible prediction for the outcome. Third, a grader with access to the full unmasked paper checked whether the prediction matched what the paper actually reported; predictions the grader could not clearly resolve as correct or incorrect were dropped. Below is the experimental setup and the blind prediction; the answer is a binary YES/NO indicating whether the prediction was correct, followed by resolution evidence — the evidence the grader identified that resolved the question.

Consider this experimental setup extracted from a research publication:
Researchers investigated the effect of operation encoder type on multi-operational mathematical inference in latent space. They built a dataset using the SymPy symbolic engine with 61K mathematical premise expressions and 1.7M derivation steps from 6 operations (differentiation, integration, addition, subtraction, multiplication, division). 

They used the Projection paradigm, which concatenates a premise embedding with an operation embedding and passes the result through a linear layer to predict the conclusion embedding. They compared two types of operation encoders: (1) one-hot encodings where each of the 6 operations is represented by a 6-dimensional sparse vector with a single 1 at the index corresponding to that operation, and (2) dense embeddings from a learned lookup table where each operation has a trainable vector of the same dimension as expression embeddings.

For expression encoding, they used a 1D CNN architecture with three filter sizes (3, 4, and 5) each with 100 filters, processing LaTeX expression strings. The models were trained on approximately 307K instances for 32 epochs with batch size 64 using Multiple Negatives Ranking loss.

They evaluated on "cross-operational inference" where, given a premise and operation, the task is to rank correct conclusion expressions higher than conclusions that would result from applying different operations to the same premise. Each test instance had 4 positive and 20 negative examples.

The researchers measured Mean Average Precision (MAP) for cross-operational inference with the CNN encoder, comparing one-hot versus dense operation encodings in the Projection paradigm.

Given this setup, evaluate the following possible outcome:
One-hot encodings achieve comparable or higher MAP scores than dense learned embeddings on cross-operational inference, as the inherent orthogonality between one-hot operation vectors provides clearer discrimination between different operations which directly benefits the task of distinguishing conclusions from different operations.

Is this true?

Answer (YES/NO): NO